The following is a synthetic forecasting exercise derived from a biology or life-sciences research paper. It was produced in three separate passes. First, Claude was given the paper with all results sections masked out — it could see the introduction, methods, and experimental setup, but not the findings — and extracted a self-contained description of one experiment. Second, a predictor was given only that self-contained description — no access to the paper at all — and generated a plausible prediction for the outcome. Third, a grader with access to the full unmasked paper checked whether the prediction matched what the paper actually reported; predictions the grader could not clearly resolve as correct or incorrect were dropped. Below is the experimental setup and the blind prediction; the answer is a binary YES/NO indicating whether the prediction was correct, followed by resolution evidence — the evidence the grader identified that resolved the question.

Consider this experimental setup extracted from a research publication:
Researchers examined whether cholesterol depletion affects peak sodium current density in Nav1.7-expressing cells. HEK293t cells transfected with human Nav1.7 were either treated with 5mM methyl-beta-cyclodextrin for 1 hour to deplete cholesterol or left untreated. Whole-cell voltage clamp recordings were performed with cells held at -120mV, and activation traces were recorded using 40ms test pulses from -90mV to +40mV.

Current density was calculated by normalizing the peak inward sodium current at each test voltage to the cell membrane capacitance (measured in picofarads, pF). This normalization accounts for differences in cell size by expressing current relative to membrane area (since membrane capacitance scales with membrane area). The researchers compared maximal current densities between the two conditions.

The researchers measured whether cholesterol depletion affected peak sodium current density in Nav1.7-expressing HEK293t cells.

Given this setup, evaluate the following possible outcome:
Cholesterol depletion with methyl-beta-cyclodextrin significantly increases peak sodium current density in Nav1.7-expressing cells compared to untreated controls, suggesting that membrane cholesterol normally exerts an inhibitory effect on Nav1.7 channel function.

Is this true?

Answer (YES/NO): YES